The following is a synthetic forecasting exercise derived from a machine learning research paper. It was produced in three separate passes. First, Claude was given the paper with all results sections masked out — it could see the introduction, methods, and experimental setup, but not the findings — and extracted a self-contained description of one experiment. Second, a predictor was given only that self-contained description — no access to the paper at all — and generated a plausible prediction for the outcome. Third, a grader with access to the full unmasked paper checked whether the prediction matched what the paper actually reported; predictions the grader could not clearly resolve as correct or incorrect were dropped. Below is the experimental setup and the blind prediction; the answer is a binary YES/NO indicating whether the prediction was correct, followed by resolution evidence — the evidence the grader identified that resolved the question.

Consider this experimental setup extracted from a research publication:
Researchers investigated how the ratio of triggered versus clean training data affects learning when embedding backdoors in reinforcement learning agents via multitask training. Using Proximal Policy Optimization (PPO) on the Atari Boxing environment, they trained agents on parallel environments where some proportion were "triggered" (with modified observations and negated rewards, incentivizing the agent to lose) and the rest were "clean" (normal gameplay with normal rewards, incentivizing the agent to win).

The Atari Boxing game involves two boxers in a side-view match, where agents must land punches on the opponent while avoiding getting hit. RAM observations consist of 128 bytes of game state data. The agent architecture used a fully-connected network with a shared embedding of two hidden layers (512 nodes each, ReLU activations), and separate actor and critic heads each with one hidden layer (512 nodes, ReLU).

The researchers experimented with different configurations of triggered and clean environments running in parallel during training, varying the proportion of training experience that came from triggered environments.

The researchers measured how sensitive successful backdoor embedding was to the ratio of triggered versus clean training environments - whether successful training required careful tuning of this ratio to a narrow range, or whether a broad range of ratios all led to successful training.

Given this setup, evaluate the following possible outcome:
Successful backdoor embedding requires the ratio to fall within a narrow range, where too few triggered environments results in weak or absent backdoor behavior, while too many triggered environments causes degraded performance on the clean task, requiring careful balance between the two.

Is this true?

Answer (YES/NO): YES